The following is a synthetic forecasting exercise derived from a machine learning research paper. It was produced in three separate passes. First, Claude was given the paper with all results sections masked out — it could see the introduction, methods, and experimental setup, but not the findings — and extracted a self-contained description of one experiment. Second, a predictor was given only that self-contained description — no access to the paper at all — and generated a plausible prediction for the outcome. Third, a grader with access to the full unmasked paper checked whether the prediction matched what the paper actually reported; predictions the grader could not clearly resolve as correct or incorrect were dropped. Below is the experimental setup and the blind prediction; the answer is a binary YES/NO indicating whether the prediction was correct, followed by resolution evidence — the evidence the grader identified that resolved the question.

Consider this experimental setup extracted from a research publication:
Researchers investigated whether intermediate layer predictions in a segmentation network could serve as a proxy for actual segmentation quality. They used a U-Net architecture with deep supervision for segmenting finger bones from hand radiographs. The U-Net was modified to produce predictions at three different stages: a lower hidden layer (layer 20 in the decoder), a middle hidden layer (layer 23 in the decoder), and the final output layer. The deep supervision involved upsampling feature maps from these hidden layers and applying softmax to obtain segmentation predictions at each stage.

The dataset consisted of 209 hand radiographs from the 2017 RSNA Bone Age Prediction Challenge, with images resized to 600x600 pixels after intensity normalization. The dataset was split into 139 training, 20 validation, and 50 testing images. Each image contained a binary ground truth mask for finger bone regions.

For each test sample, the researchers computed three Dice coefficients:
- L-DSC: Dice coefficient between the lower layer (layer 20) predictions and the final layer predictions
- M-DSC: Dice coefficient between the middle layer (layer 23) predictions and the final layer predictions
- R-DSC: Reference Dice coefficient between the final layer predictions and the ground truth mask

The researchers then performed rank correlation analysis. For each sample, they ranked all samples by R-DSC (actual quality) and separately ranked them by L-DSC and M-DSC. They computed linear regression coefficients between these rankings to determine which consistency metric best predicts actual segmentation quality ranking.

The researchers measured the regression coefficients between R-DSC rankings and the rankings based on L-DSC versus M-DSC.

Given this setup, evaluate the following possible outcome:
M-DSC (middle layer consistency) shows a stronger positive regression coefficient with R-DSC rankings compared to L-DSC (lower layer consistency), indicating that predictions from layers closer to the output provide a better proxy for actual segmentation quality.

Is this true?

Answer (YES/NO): NO